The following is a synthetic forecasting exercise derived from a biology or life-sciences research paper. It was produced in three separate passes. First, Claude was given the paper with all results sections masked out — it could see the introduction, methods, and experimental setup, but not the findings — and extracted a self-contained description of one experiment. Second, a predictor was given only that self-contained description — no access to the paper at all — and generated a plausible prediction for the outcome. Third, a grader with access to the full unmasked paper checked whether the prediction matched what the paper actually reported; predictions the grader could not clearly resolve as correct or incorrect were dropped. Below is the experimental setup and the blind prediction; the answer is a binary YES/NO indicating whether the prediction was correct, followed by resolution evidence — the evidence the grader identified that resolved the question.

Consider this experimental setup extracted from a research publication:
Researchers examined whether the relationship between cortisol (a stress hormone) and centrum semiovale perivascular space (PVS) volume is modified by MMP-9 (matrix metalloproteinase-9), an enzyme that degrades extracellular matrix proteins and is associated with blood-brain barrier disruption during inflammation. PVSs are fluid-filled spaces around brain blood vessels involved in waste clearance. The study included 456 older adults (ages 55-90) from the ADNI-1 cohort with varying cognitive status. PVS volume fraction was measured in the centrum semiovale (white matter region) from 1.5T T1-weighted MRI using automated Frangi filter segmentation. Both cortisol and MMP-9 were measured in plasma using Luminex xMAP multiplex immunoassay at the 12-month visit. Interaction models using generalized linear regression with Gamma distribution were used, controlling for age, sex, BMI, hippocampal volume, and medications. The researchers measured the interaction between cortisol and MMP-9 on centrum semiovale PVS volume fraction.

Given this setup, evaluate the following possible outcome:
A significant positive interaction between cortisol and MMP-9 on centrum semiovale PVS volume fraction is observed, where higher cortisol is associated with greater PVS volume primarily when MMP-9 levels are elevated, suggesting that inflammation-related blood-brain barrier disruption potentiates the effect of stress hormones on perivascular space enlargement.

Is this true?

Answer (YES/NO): NO